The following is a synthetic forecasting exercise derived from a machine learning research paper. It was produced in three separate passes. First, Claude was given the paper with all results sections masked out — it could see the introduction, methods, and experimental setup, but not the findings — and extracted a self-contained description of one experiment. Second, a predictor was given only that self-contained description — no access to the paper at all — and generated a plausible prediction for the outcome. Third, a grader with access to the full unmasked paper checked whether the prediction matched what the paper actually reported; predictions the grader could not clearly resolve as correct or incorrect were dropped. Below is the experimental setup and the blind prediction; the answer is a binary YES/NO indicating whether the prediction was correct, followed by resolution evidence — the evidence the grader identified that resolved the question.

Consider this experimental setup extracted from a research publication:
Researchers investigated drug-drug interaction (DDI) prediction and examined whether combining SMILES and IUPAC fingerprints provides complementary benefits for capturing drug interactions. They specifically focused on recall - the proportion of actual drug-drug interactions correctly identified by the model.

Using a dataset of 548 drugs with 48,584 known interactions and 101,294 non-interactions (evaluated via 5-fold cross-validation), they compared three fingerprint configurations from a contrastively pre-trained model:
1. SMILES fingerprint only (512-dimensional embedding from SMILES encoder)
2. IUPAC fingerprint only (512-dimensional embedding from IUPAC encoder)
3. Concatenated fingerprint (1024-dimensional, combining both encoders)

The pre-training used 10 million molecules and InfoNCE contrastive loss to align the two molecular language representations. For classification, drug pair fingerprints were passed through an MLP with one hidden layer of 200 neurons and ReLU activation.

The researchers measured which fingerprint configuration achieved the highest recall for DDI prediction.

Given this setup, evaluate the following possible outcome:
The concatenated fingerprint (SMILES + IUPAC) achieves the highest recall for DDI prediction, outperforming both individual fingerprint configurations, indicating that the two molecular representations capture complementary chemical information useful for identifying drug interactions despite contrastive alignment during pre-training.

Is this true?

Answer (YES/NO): YES